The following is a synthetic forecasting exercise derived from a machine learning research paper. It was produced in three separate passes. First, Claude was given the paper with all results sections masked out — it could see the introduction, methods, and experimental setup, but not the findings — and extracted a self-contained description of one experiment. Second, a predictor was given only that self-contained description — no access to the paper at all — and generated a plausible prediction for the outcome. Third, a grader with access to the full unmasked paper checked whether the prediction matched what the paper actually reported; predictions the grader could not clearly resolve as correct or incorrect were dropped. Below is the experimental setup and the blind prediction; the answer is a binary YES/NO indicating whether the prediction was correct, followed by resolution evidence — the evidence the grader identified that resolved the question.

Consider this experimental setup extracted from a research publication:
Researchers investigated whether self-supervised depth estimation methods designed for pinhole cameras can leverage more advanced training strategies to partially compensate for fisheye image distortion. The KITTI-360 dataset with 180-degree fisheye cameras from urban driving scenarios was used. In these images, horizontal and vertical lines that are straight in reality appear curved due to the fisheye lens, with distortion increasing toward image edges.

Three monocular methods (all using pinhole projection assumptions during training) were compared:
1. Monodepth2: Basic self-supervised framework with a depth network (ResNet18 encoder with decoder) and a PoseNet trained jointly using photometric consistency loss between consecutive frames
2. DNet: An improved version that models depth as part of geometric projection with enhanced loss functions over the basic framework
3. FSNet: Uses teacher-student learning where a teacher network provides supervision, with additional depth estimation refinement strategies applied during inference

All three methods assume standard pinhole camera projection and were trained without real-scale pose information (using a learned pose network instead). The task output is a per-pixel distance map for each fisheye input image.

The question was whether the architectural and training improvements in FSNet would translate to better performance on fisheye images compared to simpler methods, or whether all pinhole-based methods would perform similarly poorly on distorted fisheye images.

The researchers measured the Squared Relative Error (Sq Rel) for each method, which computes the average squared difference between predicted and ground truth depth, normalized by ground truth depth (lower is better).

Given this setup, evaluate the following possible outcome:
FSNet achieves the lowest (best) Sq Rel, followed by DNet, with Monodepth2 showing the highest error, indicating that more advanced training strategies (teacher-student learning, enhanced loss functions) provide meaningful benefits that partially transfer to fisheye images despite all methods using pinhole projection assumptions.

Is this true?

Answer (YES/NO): YES